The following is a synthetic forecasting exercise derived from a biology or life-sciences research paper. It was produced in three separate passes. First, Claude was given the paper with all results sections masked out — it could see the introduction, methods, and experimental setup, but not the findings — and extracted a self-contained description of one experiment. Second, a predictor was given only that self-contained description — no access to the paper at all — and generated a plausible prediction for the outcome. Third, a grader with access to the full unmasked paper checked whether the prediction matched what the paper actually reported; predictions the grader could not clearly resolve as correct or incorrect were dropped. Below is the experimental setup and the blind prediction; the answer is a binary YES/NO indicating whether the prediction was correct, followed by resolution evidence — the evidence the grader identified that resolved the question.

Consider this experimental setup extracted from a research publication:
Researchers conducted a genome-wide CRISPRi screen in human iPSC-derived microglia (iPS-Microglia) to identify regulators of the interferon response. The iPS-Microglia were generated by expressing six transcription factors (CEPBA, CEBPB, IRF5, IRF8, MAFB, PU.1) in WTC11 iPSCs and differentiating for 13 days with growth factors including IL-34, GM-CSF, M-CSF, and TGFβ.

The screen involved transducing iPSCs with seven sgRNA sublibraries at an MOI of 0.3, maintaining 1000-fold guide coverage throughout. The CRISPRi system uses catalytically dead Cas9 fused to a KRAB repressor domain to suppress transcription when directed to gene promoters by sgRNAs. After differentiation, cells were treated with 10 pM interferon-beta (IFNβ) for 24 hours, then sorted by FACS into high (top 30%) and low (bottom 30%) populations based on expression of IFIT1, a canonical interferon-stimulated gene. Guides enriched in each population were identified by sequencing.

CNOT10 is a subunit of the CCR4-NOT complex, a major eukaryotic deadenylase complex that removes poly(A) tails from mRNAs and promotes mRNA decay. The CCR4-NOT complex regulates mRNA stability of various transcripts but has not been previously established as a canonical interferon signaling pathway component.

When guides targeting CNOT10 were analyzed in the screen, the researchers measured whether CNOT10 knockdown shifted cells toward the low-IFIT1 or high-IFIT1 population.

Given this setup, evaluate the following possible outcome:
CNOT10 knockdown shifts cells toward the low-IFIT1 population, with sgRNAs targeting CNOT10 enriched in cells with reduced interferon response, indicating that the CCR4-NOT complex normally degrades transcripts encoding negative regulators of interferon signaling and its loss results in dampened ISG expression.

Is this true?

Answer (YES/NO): NO